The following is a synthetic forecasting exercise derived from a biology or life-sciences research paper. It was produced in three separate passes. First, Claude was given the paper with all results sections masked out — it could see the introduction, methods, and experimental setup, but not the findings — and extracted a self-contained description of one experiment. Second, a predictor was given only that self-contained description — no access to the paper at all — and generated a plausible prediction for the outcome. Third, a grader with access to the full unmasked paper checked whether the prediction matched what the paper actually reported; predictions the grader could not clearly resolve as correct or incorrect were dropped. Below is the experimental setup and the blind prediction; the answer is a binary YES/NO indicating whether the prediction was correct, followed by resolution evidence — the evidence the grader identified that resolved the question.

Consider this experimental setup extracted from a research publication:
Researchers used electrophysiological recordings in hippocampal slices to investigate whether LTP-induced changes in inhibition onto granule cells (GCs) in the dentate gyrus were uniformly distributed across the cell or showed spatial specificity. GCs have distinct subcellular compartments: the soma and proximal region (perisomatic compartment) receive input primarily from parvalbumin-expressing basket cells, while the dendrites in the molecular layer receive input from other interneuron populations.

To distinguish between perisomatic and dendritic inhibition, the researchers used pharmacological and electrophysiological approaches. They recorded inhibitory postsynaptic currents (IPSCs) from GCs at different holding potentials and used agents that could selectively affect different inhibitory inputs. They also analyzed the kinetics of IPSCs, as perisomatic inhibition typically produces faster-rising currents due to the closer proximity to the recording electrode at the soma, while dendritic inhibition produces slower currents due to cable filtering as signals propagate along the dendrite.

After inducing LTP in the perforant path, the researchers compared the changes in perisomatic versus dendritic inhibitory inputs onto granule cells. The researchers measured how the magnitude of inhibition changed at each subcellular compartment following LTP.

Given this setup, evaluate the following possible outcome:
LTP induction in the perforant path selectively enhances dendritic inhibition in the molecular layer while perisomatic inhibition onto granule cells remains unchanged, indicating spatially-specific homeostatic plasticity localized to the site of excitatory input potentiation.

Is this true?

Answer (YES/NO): NO